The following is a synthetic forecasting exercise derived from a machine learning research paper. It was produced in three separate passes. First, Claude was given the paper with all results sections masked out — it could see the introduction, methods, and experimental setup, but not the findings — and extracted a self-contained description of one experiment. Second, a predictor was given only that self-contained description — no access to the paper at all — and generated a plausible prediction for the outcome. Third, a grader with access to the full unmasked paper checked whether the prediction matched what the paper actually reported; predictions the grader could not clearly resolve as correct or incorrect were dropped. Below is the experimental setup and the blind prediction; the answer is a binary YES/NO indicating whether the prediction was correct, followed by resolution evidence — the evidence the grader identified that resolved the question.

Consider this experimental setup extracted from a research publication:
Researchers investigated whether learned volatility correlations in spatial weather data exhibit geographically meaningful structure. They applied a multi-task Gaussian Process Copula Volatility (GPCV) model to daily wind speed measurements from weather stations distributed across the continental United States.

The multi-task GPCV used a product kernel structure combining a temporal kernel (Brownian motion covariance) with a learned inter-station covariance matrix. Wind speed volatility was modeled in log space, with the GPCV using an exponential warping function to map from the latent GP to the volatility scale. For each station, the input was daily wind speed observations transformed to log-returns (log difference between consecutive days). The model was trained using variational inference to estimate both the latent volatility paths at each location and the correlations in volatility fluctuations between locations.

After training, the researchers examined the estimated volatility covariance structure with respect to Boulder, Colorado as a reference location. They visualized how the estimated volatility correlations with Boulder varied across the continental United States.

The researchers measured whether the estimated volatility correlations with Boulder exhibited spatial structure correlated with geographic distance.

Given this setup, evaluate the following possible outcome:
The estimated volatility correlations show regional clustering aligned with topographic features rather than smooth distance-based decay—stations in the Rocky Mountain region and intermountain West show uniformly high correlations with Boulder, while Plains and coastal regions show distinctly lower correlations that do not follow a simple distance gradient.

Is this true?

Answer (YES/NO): NO